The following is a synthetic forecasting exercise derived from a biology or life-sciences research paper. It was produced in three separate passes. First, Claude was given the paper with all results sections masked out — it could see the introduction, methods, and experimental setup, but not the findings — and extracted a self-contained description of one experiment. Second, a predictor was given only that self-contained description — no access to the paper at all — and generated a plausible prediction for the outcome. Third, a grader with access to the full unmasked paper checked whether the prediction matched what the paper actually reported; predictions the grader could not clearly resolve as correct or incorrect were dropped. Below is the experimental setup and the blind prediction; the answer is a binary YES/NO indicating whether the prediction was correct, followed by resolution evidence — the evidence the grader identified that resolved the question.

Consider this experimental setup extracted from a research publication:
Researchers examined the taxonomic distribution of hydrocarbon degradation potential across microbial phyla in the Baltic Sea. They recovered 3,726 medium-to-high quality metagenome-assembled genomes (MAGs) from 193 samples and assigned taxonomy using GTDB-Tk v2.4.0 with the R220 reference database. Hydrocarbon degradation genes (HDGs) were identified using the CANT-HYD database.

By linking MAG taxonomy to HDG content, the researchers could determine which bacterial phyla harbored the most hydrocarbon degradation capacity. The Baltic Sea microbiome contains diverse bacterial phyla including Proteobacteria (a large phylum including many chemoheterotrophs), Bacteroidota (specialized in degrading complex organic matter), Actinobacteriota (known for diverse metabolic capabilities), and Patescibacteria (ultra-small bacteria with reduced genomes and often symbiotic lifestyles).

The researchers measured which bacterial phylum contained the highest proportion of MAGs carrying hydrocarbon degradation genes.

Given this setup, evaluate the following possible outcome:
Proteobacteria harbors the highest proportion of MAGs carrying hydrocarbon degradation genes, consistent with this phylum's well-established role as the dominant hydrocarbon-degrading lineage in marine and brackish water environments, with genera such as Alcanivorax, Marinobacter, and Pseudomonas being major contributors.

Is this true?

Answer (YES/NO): YES